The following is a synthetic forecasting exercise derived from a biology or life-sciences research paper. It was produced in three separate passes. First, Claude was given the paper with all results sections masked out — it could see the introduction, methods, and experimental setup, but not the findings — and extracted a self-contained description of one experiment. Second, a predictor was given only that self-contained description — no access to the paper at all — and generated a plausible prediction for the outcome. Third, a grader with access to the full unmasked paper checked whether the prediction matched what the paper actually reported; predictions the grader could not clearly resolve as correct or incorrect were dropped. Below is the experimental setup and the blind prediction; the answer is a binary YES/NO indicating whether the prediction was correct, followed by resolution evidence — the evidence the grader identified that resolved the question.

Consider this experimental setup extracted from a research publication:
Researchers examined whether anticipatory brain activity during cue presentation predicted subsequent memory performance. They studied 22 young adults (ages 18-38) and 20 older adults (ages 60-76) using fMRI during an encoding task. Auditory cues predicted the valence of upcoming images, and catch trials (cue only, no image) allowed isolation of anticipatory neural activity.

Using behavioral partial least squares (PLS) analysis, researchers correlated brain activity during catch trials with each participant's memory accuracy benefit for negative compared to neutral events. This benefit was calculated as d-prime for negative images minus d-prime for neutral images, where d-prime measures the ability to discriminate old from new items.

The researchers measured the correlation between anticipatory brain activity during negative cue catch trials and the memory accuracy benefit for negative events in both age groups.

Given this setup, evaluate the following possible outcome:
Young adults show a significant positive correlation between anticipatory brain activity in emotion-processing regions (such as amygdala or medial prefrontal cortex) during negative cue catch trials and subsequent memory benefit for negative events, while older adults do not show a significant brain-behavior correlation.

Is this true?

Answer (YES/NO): NO